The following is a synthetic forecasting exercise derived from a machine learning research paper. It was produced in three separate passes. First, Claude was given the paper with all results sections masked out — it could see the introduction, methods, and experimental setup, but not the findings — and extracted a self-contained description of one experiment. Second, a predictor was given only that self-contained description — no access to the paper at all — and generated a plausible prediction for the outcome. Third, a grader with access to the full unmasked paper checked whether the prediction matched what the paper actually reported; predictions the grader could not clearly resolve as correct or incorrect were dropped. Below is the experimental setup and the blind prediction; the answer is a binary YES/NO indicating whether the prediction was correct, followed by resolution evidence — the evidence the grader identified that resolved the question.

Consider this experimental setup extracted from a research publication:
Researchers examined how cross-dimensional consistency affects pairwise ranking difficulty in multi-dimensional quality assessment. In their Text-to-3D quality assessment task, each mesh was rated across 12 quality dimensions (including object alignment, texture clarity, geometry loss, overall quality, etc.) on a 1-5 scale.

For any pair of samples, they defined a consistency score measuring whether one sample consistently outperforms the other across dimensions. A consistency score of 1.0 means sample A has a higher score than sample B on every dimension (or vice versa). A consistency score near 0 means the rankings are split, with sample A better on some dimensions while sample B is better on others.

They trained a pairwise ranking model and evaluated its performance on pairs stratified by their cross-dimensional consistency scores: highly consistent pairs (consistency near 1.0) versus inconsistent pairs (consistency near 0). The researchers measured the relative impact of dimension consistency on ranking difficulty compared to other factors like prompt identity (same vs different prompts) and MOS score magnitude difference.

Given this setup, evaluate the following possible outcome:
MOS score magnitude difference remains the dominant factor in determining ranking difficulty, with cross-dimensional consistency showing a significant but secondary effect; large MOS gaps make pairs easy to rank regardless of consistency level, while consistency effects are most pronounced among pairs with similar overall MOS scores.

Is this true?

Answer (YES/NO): NO